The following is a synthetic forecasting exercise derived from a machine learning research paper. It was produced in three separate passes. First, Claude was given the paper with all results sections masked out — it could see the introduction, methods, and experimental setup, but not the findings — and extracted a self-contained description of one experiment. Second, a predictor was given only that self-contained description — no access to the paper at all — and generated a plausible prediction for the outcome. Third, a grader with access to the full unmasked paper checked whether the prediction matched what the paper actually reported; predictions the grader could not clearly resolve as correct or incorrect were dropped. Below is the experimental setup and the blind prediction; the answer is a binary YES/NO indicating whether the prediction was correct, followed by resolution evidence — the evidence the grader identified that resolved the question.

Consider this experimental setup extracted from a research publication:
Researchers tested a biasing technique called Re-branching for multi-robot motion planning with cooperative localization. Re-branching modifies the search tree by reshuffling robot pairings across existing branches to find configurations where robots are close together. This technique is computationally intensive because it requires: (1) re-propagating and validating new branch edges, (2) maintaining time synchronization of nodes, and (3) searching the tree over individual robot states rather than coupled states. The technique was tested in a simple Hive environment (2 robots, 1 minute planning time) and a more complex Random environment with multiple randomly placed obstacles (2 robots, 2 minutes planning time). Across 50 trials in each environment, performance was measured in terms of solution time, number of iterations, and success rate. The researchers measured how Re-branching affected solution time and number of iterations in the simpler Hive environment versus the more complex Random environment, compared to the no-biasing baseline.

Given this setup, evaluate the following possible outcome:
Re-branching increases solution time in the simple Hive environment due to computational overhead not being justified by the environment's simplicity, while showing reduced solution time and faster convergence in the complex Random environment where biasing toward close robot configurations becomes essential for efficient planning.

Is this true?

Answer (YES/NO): NO